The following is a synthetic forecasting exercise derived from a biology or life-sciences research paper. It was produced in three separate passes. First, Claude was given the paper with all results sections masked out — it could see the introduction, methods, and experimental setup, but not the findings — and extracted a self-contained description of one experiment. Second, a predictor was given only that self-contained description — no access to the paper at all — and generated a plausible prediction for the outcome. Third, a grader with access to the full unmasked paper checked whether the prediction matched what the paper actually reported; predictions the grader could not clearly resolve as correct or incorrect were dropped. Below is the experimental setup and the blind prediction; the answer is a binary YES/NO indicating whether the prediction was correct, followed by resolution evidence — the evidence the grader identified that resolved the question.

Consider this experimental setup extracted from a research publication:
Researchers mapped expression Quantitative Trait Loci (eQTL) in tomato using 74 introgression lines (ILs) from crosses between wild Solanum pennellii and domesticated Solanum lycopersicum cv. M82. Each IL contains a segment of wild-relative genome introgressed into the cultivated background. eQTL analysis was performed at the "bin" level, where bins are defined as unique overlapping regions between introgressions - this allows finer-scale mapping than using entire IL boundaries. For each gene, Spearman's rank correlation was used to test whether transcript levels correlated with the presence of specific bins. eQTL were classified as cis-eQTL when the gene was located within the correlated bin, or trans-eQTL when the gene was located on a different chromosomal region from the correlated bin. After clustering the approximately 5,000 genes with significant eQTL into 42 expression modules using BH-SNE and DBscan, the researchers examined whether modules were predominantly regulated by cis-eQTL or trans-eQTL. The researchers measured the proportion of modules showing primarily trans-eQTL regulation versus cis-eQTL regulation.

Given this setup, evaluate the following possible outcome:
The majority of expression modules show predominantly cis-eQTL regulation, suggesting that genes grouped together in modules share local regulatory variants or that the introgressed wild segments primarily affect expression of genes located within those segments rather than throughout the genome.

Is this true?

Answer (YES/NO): YES